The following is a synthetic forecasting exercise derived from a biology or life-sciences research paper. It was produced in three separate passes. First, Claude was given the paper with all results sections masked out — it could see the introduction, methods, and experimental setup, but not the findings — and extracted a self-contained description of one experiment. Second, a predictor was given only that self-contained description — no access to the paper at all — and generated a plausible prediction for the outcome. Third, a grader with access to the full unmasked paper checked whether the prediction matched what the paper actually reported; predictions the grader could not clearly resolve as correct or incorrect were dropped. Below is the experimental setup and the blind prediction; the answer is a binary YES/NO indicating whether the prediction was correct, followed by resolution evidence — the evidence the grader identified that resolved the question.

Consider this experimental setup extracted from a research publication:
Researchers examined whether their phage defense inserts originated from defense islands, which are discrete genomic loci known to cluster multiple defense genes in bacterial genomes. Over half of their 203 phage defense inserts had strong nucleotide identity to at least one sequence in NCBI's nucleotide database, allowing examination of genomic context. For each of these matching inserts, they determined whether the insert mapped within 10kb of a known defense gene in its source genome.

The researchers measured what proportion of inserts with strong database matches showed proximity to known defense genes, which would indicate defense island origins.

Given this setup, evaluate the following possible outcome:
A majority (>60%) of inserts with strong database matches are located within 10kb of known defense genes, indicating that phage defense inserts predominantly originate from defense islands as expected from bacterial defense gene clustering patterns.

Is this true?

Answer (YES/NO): YES